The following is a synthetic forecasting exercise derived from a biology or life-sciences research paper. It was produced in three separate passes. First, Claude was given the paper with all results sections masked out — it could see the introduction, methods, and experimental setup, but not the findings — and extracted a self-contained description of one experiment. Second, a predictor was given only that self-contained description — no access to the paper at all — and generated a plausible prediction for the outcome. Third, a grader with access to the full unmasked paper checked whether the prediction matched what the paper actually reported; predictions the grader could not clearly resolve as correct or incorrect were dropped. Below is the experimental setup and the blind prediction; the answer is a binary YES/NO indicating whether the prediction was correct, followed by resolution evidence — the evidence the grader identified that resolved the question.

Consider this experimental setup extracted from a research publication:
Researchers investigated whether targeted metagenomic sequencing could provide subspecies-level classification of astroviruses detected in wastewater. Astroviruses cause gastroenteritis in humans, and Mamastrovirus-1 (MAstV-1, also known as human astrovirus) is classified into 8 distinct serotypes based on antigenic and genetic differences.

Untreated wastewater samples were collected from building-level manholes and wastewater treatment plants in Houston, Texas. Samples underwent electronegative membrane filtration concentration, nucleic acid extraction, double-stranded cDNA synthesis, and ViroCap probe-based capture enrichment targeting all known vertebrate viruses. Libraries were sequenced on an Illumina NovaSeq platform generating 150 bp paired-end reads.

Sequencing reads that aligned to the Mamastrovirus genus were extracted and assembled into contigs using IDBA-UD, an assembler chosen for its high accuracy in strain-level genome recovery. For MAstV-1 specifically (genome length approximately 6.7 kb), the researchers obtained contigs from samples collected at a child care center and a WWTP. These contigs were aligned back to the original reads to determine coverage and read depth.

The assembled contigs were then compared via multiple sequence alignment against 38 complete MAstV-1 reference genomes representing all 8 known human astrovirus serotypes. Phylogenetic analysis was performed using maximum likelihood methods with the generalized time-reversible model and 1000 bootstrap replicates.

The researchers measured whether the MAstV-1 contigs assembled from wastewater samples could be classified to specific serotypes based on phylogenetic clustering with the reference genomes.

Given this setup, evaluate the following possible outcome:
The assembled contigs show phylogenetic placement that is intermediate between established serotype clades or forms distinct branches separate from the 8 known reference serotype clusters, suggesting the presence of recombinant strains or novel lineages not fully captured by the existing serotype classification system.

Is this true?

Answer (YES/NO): NO